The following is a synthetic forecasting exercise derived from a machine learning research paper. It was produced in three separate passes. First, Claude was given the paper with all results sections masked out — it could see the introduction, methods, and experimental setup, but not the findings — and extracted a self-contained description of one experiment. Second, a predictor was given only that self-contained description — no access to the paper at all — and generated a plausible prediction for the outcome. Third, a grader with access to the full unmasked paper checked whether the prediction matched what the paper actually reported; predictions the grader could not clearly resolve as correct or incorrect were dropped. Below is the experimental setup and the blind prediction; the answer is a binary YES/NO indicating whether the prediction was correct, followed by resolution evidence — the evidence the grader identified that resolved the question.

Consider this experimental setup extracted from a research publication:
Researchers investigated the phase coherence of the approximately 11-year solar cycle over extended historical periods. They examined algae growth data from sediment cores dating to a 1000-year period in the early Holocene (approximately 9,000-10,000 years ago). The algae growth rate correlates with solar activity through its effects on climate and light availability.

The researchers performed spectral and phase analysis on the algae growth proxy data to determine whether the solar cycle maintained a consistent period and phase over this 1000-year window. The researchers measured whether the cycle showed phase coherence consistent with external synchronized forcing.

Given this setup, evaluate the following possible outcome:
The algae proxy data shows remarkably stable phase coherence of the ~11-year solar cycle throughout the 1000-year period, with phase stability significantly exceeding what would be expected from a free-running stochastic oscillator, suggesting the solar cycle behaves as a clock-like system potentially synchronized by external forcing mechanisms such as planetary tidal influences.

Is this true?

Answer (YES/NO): YES